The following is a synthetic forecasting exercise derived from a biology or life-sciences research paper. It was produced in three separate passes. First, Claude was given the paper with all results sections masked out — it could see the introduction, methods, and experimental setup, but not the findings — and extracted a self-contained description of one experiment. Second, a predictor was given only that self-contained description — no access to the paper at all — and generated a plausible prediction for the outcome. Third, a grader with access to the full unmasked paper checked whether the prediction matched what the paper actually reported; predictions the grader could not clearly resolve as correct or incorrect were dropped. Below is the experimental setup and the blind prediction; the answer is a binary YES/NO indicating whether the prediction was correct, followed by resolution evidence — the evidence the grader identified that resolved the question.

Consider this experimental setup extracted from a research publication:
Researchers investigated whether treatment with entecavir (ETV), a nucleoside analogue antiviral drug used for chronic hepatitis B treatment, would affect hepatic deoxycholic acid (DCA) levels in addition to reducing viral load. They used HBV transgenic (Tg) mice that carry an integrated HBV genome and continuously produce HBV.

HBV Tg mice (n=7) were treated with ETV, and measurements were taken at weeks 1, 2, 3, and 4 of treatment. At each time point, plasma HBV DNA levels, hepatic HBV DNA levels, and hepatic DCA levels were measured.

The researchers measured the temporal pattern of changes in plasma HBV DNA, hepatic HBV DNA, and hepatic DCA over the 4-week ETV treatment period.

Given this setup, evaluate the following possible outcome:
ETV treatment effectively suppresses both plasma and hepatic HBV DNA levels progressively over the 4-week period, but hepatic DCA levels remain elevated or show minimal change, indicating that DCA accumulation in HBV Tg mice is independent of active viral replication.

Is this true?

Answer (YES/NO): NO